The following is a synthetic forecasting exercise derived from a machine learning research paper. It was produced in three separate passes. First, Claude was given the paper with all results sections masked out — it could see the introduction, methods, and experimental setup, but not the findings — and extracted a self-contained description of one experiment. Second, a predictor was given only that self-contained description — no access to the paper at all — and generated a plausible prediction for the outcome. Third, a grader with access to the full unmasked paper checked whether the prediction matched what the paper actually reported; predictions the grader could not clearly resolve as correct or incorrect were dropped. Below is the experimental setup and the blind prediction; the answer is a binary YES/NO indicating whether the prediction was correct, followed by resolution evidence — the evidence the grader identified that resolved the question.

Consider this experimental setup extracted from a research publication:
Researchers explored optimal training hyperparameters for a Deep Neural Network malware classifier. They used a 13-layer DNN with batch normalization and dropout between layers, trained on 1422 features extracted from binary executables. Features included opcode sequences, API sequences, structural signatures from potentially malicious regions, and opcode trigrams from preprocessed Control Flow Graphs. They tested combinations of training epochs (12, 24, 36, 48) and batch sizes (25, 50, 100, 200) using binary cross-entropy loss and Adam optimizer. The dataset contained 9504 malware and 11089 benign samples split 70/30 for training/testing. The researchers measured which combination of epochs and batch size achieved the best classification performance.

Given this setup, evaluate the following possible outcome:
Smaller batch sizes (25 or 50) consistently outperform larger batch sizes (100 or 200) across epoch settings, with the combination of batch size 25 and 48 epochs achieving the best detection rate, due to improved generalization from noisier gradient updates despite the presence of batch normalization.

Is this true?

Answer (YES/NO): NO